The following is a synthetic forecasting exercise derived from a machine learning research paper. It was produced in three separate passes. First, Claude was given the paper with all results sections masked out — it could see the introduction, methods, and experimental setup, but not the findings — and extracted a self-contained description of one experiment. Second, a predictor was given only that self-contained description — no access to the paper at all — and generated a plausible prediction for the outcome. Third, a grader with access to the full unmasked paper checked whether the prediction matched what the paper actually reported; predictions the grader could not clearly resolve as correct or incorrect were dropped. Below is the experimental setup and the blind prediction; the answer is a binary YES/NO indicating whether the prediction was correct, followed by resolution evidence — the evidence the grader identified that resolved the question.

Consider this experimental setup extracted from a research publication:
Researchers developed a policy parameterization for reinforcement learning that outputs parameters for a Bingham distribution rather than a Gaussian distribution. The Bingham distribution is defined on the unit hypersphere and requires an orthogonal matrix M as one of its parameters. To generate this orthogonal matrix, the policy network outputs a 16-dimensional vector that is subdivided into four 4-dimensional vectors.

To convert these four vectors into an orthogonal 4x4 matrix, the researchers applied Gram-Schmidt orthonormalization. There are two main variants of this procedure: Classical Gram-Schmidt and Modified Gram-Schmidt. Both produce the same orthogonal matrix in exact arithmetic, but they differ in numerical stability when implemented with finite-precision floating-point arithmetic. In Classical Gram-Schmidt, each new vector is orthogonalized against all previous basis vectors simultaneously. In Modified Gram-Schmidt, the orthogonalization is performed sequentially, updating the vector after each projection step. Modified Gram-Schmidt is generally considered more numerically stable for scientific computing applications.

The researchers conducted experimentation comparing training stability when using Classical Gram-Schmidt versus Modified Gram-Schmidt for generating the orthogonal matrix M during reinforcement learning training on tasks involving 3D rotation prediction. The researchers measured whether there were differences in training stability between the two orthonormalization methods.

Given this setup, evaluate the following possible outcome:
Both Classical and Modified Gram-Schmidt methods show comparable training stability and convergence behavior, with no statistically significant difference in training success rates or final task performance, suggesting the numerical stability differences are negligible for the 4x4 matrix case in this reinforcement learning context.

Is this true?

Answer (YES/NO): YES